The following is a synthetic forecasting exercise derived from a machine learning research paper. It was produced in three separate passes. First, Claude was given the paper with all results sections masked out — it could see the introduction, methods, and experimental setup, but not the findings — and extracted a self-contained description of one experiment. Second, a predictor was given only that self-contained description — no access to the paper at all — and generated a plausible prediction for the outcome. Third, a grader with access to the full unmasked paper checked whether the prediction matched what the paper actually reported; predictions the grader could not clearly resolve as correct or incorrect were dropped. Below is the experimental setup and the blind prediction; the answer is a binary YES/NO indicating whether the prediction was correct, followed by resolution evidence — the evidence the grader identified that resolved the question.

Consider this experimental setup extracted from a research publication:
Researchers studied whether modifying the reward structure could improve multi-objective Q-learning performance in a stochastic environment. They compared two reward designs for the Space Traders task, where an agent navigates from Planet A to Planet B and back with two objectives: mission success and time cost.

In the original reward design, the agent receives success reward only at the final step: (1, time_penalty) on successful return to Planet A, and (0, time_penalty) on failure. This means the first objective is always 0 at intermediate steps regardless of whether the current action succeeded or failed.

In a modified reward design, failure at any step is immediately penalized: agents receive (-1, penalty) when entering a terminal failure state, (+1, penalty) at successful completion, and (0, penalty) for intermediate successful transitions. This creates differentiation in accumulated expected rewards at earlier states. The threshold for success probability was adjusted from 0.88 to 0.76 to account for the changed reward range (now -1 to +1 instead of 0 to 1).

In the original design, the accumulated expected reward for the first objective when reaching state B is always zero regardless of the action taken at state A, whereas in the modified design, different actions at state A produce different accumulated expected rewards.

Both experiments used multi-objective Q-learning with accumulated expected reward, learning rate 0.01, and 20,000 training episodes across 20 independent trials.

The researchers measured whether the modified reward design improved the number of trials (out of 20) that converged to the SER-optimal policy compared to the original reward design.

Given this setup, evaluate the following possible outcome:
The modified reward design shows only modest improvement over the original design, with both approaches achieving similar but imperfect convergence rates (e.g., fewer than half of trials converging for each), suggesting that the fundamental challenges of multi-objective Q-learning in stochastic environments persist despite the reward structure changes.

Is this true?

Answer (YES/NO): NO